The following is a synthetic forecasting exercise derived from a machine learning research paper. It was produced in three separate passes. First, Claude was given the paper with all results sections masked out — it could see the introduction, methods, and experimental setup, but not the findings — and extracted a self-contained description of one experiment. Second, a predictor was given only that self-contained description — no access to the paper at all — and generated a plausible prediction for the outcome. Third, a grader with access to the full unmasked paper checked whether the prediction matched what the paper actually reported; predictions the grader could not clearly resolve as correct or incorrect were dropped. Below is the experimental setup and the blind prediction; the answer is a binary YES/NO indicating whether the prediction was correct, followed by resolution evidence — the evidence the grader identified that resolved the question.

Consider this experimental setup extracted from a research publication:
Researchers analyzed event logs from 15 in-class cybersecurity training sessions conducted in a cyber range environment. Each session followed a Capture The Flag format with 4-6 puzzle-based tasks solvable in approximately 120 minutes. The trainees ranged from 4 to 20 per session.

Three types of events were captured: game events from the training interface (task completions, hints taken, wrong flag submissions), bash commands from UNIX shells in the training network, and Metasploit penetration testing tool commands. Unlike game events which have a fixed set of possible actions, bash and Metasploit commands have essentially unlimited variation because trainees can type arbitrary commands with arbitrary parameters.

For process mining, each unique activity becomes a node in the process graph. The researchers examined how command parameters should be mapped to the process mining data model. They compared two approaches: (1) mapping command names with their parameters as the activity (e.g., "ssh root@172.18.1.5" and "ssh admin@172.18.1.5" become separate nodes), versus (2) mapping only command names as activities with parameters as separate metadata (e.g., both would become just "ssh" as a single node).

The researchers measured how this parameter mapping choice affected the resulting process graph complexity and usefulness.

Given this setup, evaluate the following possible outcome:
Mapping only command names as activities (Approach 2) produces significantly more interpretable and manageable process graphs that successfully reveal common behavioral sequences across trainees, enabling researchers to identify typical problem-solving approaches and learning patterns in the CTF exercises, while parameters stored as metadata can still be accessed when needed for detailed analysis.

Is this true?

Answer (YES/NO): NO